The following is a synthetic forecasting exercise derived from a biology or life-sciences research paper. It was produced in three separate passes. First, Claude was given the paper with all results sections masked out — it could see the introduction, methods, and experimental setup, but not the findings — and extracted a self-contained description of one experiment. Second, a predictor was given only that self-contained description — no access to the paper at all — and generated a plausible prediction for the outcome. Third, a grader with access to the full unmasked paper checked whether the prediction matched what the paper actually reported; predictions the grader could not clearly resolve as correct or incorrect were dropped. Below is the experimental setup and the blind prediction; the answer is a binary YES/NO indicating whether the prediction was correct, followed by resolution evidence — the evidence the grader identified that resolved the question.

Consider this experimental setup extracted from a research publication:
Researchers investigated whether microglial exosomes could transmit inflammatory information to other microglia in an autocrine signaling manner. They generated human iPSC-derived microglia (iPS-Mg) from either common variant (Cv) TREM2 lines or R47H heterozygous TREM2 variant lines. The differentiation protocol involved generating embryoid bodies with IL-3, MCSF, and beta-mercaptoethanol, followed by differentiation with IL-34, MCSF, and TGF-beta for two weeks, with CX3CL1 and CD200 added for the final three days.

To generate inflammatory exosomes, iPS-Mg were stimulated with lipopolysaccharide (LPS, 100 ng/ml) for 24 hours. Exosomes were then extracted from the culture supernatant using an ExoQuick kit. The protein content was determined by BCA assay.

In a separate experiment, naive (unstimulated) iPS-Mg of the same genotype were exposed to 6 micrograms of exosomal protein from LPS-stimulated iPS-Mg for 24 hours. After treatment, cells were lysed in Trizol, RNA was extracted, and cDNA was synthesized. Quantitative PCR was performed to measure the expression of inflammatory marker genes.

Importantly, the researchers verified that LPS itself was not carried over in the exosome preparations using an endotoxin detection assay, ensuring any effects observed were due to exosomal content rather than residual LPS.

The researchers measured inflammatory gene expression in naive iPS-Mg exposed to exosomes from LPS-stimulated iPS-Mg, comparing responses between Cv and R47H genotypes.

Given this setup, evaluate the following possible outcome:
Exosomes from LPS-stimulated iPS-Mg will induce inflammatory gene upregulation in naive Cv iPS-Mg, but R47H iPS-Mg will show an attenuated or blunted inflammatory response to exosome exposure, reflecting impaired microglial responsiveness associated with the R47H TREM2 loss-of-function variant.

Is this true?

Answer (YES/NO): NO